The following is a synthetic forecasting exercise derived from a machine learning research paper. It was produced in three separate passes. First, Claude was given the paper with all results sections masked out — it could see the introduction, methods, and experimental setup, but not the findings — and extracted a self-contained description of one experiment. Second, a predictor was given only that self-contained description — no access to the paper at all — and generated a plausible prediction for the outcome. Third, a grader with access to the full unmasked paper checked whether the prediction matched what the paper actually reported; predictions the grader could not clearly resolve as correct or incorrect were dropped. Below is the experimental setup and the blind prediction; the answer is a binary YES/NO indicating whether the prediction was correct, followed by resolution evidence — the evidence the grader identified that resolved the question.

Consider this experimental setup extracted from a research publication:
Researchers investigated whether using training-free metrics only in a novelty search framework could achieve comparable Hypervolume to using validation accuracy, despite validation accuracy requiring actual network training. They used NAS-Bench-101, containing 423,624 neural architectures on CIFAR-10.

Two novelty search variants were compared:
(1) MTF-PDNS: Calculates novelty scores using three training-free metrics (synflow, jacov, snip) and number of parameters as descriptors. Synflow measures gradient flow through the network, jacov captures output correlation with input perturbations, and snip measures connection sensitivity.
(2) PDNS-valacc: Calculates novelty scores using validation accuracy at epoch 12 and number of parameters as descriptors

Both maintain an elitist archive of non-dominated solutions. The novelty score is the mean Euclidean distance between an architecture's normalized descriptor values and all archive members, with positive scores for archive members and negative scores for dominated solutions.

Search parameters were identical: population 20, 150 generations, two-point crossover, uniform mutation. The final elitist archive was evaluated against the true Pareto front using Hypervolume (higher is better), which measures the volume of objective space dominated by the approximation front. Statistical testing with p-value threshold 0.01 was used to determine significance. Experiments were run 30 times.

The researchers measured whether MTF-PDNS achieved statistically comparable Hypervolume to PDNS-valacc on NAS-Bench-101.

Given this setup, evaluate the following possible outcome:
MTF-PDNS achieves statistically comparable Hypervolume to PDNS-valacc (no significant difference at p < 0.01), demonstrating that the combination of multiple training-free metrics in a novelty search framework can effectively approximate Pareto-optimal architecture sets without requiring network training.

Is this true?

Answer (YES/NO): YES